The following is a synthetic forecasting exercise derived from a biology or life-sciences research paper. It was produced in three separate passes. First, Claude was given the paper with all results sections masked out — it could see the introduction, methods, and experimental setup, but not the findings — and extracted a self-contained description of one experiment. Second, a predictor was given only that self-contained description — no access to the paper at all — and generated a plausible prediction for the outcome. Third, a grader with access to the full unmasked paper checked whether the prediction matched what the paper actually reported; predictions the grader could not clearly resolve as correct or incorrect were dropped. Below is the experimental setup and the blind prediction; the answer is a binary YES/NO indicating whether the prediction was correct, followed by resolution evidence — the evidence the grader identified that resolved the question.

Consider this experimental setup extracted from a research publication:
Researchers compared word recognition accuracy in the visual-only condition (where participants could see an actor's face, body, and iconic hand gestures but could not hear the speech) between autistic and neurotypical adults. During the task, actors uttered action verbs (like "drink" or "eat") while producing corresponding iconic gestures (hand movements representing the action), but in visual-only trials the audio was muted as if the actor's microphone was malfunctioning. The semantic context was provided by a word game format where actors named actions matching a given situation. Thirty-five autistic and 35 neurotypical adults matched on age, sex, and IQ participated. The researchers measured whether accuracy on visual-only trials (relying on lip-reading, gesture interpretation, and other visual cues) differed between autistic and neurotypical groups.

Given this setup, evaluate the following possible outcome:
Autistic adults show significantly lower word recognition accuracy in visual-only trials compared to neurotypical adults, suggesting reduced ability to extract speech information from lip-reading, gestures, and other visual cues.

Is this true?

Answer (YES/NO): NO